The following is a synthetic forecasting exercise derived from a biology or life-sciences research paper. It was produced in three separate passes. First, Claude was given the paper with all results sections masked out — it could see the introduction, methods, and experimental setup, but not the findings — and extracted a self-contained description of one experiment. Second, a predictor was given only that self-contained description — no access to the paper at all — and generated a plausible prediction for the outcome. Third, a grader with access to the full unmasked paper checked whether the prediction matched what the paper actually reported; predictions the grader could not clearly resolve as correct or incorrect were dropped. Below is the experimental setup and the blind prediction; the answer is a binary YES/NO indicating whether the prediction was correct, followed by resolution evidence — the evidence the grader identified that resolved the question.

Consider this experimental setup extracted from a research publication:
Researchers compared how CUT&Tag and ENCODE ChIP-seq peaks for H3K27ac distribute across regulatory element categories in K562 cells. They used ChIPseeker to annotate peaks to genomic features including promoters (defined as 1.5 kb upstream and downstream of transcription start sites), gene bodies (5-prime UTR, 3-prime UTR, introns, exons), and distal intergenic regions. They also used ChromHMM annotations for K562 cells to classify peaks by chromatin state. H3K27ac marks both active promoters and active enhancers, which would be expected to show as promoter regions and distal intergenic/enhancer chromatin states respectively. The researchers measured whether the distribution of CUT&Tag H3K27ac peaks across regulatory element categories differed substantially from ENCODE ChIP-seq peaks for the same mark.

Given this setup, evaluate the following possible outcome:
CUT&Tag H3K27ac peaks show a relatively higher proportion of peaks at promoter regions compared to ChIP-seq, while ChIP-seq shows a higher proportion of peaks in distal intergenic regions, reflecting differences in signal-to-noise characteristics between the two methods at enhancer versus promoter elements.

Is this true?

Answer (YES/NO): YES